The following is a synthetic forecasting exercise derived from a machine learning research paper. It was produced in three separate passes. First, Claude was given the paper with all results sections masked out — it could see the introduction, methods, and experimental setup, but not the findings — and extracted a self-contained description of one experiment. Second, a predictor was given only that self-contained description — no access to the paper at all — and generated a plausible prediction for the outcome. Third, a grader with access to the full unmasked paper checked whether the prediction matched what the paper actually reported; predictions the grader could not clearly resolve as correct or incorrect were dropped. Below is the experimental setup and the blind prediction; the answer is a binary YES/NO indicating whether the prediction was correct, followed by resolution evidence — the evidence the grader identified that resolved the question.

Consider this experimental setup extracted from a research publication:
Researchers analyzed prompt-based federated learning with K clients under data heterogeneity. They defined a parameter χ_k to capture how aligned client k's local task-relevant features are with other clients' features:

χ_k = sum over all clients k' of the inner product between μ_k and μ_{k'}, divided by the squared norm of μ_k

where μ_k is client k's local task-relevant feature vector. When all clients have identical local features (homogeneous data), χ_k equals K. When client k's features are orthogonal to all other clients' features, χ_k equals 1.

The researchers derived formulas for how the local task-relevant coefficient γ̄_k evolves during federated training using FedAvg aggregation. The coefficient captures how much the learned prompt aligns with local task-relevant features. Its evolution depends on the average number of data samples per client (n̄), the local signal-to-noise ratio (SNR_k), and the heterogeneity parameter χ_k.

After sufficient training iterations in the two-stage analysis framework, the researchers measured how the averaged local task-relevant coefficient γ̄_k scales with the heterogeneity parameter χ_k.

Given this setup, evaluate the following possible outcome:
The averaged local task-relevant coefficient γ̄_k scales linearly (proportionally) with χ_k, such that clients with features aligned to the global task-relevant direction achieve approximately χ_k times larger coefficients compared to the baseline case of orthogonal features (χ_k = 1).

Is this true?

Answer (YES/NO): YES